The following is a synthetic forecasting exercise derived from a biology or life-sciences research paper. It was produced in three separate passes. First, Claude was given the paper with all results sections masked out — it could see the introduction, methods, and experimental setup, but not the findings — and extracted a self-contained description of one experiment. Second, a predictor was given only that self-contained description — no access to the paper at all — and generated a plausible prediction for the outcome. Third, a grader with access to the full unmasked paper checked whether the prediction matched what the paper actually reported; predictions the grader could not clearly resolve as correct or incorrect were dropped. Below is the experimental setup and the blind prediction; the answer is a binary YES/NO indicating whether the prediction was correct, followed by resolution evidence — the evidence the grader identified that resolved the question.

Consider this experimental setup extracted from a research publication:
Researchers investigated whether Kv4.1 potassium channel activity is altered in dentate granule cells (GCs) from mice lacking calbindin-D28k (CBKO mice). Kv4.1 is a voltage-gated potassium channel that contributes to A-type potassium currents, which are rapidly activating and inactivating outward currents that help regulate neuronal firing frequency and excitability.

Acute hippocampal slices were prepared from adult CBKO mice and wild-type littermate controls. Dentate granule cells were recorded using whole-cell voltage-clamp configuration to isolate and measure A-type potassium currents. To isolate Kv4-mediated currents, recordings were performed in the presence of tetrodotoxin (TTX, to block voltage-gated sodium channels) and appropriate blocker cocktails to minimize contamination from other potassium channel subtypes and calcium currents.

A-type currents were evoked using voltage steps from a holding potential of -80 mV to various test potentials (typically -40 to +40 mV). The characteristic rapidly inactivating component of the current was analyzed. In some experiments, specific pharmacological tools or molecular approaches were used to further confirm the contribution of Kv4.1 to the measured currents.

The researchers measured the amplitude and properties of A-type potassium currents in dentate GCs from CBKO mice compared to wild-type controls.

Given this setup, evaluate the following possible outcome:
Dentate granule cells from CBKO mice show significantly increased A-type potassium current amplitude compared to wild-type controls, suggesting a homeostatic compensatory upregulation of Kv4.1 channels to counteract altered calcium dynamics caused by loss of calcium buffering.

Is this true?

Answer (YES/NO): NO